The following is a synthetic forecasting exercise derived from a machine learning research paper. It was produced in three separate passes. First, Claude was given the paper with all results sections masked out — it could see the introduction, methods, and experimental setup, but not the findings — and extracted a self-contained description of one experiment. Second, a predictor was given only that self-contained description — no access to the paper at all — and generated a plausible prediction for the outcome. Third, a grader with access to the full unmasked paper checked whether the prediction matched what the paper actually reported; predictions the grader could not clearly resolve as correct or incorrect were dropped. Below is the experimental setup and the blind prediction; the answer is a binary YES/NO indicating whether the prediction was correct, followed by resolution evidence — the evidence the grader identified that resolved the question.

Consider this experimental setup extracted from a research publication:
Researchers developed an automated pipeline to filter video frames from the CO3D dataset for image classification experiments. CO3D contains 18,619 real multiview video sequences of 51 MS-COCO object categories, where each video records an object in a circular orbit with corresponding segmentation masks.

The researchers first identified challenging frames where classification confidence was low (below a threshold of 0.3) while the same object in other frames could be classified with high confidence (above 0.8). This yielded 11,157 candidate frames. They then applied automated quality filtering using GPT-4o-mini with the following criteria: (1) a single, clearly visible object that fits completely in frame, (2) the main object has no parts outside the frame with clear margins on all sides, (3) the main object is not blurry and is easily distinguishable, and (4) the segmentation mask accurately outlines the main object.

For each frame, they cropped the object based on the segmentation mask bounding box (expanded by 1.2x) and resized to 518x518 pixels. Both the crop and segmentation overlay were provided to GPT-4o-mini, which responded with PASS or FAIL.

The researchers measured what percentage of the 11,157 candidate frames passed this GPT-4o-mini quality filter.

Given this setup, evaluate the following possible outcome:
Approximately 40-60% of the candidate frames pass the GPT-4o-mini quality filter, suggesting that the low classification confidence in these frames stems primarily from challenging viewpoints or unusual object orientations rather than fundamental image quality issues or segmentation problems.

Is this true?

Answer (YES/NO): NO